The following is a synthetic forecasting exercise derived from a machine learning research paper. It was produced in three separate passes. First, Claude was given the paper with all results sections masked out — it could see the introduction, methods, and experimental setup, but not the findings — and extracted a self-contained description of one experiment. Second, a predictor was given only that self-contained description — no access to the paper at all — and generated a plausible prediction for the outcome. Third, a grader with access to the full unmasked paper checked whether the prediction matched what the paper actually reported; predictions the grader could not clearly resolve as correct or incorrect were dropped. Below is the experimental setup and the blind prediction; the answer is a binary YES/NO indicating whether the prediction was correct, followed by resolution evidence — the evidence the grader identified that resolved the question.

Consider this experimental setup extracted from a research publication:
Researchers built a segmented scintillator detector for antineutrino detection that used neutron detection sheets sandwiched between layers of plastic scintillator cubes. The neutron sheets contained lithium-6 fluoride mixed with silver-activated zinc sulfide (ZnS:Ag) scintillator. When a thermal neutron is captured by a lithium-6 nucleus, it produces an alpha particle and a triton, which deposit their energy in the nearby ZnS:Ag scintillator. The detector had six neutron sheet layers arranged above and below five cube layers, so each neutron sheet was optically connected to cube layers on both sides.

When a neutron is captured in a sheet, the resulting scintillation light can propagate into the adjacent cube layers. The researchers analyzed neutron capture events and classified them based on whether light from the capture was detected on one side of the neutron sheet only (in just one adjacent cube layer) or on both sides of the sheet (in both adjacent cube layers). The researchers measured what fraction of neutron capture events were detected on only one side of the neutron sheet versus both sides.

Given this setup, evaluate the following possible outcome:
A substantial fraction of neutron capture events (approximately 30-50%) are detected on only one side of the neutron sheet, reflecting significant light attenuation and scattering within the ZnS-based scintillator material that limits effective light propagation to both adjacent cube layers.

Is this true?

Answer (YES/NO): YES